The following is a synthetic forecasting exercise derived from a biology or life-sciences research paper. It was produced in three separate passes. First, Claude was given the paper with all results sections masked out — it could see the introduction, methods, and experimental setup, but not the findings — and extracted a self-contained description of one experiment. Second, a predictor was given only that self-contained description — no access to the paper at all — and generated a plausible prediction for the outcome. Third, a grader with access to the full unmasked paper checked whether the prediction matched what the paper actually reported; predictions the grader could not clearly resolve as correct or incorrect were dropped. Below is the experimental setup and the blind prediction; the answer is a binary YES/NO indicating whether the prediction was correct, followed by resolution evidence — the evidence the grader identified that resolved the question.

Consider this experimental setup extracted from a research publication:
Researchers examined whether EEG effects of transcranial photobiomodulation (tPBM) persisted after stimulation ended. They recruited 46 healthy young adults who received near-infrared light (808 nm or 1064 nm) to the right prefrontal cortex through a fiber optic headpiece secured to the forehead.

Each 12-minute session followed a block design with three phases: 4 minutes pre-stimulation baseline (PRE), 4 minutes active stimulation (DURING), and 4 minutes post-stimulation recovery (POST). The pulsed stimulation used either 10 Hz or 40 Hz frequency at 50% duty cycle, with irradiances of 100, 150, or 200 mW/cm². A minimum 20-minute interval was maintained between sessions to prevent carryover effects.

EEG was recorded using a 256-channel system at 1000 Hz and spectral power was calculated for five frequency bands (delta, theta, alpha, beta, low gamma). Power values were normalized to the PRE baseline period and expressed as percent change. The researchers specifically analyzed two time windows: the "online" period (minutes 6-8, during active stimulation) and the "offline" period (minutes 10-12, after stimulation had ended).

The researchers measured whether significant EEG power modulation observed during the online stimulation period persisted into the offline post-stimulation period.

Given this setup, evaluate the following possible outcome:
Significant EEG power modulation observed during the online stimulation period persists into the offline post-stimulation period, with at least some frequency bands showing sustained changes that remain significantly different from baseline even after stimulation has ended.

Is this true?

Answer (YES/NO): YES